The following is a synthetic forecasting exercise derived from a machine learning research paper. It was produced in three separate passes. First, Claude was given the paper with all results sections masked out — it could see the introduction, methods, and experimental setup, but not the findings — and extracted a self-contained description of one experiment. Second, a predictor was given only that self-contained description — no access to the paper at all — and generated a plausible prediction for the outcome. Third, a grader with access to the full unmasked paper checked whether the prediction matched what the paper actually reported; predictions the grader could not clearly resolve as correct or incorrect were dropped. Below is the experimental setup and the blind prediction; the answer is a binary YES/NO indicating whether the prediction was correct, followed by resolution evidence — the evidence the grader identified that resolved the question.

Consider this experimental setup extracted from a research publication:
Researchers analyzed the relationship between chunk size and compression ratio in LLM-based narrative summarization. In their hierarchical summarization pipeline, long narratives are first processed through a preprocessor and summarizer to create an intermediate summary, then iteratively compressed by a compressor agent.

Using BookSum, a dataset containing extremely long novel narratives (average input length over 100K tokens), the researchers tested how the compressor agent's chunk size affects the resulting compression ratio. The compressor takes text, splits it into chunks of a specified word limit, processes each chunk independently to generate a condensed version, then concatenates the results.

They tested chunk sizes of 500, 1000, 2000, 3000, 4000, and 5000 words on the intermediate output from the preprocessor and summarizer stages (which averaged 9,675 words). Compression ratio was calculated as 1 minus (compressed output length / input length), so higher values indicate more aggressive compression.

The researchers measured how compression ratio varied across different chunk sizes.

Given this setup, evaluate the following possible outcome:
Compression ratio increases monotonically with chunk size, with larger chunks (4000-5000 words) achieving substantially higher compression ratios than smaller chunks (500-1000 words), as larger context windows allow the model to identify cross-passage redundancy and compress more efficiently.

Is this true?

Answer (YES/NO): YES